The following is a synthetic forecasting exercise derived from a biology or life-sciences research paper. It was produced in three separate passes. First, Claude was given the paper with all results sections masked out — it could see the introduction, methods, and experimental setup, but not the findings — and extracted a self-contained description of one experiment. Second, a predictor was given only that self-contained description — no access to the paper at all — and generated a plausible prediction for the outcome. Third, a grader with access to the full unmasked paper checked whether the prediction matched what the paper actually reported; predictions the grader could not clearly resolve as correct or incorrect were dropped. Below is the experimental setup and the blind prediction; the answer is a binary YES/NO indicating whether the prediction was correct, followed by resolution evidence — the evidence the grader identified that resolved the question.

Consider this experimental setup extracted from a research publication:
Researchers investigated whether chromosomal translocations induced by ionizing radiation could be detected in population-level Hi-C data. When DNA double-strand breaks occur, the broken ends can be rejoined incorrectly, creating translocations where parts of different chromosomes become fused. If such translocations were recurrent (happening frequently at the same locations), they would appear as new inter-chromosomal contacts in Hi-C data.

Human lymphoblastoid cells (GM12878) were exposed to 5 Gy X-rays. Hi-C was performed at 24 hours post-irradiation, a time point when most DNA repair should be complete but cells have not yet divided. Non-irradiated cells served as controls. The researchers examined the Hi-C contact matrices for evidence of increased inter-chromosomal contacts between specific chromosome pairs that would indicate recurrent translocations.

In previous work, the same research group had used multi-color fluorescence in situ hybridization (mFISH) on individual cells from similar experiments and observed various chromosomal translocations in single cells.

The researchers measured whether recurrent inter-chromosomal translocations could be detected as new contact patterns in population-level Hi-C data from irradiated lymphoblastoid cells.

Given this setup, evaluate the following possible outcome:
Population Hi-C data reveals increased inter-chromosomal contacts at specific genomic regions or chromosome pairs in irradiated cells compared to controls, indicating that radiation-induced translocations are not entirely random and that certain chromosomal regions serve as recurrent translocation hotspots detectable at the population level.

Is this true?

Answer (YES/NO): NO